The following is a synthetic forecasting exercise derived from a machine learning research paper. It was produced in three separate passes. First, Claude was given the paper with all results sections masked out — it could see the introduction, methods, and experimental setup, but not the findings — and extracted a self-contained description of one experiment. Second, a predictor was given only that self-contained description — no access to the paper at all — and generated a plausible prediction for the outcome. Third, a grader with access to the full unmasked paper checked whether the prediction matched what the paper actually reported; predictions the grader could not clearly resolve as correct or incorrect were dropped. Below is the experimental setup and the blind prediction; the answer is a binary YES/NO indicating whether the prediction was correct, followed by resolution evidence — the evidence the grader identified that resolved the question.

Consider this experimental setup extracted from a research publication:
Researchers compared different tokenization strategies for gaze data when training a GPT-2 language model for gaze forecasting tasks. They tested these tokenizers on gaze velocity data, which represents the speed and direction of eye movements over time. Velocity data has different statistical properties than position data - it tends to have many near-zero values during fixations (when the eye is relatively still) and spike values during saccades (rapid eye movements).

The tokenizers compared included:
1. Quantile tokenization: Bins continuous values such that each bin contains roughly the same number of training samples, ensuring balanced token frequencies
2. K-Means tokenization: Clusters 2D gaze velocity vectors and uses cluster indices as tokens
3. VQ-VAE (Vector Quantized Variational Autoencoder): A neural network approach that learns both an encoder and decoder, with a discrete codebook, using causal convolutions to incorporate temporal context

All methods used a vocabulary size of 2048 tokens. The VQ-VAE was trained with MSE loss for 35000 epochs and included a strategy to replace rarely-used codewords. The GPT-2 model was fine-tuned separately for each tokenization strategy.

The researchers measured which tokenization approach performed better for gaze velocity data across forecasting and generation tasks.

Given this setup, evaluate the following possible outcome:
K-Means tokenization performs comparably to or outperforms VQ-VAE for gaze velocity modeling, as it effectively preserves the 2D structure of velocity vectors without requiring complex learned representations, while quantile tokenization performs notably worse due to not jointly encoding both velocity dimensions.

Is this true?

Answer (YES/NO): YES